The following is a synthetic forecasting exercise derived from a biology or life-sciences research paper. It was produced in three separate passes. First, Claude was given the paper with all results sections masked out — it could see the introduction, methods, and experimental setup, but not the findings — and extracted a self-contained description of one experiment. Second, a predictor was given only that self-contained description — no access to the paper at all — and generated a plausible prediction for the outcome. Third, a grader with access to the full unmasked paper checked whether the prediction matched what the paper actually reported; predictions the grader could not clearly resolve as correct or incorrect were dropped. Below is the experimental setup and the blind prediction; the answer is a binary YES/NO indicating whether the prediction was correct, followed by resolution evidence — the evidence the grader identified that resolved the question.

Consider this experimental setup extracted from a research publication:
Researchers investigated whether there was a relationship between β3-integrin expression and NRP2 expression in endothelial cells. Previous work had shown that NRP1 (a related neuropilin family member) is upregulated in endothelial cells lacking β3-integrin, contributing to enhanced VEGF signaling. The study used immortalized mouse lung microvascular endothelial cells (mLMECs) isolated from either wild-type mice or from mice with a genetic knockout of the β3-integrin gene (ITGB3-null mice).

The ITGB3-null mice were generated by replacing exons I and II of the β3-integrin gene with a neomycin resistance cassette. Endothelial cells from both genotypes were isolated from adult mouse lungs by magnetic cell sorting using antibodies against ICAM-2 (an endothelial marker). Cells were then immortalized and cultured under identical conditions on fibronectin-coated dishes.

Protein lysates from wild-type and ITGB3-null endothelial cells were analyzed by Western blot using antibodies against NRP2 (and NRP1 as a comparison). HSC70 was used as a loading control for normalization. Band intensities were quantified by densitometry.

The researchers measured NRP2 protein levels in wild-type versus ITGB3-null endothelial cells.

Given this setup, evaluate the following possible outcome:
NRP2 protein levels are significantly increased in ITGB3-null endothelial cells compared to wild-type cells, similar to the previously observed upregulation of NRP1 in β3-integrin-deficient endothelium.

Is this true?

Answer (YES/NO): YES